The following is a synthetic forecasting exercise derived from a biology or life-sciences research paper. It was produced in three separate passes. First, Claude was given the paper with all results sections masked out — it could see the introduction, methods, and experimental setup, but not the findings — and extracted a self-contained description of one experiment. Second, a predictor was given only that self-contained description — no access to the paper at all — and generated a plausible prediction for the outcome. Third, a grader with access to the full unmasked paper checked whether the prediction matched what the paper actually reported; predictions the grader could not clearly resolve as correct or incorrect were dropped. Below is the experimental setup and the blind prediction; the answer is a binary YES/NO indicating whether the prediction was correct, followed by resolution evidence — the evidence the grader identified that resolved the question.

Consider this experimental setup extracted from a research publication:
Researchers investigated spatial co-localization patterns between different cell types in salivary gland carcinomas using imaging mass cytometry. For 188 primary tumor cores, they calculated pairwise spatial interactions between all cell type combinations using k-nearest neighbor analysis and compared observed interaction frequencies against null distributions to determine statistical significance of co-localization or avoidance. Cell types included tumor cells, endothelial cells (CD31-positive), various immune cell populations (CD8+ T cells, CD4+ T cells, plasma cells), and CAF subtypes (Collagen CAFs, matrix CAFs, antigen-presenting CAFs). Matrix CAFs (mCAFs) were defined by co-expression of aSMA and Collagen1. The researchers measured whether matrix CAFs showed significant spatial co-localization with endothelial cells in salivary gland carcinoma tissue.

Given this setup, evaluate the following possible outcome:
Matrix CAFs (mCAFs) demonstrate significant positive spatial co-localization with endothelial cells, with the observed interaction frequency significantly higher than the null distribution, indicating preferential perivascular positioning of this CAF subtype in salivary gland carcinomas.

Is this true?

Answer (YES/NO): YES